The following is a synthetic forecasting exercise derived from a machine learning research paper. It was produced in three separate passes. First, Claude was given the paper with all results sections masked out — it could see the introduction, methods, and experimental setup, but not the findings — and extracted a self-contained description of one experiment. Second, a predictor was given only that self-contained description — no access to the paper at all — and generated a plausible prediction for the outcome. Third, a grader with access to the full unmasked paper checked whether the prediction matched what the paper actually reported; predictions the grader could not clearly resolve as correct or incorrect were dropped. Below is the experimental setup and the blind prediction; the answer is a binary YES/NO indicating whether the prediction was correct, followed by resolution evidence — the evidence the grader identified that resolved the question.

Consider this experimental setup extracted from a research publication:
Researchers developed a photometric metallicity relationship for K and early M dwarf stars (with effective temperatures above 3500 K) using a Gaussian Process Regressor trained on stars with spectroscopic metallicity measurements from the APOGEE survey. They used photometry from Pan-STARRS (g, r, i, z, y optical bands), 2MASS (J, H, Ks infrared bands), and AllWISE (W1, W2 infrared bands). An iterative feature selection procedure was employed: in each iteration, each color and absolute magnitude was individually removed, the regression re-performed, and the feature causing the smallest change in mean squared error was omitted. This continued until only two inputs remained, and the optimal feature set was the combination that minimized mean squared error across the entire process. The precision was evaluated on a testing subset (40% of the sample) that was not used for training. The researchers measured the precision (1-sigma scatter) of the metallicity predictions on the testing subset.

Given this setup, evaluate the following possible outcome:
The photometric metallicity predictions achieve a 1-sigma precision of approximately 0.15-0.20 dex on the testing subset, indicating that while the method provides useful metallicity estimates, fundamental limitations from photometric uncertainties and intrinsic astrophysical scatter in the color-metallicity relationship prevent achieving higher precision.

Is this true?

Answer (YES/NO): NO